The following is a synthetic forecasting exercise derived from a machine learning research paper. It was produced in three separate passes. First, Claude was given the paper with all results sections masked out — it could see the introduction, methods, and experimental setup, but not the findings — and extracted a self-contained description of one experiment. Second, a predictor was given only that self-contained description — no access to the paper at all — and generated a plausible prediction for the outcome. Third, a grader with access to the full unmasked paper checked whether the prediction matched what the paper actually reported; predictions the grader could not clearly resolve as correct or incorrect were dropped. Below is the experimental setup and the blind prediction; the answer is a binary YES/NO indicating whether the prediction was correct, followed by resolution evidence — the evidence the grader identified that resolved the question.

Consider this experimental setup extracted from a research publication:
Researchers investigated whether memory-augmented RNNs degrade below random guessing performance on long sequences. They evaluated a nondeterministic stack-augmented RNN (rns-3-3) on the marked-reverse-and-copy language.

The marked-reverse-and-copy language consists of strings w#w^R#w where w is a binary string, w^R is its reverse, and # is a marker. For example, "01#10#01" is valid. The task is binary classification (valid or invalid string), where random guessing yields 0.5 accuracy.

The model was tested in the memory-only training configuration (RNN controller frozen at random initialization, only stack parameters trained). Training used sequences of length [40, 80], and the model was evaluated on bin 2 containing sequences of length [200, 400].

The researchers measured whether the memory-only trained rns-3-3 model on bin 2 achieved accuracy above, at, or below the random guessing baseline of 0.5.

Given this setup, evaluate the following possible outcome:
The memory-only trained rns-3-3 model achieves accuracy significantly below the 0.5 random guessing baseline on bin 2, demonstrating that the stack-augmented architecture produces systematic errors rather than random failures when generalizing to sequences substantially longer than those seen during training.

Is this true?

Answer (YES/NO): YES